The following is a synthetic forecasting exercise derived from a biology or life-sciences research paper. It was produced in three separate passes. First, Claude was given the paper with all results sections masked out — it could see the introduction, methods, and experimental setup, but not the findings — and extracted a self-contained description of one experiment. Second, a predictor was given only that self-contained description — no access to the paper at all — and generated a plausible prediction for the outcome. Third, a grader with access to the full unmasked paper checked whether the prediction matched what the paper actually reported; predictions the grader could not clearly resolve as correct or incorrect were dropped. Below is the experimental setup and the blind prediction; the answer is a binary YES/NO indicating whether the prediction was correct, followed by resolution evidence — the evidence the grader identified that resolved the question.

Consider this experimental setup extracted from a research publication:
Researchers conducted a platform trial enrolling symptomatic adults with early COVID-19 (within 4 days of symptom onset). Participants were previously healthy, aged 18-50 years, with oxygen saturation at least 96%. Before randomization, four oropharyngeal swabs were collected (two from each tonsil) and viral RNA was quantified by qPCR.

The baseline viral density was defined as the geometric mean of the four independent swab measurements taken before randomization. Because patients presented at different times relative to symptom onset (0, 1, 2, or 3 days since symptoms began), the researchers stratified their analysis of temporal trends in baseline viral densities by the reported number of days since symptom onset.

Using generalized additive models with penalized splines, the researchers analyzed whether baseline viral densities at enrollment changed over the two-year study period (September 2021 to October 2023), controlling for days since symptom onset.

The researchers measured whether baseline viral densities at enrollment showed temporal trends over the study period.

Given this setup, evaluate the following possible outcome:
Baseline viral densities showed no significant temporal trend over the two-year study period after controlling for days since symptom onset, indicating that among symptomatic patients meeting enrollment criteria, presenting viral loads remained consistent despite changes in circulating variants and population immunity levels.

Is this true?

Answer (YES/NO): NO